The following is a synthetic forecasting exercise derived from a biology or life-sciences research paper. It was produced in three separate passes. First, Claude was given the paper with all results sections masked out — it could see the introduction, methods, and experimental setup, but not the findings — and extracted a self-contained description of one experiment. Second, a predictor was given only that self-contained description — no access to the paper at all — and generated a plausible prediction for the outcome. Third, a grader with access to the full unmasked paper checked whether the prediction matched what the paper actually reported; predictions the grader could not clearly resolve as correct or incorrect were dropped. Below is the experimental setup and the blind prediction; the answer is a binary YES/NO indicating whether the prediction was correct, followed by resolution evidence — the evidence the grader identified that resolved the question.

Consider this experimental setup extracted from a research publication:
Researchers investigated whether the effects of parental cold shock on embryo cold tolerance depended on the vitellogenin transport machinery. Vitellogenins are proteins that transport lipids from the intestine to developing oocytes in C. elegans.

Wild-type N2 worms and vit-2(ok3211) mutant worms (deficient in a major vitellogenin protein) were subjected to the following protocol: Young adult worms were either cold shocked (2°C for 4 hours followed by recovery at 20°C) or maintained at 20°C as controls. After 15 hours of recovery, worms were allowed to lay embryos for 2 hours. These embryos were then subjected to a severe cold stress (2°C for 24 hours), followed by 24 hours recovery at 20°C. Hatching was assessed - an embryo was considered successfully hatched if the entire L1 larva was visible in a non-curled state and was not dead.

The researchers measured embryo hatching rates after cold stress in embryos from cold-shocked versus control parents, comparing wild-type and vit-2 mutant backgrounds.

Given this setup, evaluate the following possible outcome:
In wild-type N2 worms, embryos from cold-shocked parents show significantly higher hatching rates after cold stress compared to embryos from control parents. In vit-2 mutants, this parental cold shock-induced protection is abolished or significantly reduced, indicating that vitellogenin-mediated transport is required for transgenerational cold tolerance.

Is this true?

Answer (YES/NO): YES